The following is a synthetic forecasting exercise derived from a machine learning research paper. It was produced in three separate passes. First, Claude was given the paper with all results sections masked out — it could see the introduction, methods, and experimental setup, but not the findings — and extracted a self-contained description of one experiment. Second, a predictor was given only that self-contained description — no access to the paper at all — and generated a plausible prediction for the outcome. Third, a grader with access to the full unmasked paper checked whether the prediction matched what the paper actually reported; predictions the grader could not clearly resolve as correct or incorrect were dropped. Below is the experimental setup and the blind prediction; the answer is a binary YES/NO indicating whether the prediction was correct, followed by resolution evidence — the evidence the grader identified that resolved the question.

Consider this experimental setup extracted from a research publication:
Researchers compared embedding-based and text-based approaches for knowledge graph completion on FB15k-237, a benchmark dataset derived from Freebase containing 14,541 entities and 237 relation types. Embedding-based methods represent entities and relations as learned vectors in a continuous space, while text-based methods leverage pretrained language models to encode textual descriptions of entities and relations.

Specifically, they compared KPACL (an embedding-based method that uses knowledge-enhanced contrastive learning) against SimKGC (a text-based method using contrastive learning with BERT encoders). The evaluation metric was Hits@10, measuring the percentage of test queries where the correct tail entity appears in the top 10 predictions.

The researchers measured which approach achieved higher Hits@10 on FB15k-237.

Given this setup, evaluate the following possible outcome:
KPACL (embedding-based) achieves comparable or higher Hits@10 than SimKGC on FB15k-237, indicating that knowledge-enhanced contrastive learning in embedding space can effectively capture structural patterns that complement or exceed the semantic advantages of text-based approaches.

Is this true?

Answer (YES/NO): YES